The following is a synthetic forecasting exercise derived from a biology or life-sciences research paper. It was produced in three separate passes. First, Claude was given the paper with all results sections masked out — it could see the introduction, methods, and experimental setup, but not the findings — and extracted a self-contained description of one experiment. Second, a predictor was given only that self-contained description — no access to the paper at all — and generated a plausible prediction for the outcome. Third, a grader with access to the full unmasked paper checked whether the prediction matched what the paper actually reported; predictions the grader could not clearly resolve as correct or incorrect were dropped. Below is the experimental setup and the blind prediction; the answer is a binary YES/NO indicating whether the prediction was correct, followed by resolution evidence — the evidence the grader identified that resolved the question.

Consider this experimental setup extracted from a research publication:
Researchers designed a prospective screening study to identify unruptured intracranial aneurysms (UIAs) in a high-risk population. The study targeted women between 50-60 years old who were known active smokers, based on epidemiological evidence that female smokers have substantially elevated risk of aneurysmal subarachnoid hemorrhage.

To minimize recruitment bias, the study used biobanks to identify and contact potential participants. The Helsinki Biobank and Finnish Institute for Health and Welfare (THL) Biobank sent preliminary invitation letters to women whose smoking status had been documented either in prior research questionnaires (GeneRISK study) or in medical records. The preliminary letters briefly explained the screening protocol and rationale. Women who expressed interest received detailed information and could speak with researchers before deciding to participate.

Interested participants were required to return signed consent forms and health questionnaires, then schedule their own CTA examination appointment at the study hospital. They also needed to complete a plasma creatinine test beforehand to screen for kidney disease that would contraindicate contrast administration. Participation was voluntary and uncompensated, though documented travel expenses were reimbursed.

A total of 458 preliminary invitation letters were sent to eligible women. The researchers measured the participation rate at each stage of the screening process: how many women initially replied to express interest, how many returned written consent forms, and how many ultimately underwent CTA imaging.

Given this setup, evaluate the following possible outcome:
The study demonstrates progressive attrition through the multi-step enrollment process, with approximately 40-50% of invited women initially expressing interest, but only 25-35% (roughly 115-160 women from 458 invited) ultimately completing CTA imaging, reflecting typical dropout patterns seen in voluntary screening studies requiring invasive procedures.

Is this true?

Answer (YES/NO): NO